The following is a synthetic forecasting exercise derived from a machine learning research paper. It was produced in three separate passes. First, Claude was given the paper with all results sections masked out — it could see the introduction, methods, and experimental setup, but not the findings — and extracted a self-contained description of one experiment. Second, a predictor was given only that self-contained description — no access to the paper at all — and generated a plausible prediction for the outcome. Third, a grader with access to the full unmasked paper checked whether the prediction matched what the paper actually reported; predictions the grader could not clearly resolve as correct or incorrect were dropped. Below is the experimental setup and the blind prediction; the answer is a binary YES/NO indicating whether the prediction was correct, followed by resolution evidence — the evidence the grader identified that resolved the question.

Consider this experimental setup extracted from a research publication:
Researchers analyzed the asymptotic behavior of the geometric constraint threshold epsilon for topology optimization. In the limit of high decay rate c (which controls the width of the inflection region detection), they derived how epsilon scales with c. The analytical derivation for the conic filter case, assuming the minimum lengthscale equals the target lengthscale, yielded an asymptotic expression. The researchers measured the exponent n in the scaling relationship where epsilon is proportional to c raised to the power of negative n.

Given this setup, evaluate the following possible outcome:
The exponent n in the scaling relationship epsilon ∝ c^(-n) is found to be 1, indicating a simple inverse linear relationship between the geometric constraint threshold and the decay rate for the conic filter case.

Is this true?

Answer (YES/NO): NO